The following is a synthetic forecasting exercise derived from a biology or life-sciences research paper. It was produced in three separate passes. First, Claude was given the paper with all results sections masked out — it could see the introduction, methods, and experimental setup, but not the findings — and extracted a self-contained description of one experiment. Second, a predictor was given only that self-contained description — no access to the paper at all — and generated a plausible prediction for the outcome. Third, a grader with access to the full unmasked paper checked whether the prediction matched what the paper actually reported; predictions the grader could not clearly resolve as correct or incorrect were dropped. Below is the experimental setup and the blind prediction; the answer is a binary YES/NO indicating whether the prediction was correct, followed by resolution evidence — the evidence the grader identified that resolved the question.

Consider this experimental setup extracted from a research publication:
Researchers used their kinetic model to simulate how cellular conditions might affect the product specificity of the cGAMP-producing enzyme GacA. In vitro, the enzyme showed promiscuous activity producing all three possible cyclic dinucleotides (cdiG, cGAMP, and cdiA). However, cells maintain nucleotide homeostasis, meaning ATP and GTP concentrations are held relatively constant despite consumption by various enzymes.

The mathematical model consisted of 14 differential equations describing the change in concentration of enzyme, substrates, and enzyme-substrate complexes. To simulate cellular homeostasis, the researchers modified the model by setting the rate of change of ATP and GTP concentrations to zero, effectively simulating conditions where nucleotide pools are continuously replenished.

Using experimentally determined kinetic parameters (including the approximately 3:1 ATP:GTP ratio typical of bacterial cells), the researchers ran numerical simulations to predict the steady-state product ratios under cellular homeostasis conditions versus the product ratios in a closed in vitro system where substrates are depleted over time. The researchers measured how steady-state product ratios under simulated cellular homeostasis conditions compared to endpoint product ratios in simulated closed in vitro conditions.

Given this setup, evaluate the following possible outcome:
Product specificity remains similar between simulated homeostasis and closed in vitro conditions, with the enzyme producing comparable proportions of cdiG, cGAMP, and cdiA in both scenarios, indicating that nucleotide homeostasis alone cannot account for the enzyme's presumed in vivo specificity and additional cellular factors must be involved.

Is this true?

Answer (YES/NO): NO